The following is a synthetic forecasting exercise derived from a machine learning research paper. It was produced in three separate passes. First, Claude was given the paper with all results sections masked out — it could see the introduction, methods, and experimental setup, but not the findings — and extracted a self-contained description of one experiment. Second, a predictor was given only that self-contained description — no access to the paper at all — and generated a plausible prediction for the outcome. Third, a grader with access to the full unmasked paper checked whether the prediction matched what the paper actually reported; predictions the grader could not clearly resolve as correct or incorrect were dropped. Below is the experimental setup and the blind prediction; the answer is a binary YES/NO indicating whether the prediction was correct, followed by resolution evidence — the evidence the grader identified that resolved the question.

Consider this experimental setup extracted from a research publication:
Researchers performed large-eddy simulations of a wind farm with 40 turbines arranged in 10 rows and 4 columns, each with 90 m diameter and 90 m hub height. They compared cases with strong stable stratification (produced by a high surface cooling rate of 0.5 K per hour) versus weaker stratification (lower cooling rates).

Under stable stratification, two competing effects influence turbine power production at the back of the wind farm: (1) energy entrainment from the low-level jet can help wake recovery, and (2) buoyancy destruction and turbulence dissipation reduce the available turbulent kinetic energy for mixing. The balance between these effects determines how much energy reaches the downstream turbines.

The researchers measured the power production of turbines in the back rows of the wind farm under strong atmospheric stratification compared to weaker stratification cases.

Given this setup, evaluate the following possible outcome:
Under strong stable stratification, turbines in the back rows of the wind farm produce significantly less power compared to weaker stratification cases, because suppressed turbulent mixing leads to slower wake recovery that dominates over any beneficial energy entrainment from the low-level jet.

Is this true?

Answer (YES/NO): YES